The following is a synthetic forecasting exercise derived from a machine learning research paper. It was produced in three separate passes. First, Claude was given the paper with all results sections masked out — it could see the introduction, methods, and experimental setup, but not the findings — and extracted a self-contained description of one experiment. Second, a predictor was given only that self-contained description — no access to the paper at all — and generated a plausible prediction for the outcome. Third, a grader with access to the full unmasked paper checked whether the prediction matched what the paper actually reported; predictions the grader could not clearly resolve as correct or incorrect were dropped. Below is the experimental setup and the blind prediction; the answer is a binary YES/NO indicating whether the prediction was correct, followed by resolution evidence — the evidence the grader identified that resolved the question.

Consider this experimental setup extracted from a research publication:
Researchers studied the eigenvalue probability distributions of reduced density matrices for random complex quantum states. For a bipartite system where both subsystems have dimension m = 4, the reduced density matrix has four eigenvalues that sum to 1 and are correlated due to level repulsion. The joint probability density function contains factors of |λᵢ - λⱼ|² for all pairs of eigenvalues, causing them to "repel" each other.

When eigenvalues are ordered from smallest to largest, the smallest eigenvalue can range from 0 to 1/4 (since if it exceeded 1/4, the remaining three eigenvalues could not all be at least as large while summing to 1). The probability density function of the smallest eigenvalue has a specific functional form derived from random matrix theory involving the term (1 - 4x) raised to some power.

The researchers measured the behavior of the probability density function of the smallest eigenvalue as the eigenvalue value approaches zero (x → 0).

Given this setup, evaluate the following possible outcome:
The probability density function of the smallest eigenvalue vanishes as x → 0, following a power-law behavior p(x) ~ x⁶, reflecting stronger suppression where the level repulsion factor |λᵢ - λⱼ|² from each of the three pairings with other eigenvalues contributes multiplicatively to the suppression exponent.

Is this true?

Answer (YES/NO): NO